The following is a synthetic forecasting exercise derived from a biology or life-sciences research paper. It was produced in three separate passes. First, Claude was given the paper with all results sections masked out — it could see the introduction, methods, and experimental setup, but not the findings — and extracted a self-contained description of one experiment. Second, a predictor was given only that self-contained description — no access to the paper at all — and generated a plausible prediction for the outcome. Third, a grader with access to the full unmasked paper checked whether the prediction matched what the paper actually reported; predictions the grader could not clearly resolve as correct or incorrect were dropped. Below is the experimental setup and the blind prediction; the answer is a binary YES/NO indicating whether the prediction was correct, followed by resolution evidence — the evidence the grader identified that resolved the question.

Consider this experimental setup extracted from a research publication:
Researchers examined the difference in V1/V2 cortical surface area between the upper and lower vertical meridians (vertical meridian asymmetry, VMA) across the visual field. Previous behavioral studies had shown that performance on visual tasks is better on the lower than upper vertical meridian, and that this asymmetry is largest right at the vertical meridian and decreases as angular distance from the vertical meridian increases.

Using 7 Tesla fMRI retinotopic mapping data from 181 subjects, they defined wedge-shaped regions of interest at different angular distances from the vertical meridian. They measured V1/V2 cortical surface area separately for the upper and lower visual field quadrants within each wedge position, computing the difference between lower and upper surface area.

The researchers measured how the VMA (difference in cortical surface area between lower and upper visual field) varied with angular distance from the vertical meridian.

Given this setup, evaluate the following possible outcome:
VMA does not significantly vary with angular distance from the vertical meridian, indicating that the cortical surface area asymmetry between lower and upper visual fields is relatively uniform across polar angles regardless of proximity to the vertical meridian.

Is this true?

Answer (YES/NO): NO